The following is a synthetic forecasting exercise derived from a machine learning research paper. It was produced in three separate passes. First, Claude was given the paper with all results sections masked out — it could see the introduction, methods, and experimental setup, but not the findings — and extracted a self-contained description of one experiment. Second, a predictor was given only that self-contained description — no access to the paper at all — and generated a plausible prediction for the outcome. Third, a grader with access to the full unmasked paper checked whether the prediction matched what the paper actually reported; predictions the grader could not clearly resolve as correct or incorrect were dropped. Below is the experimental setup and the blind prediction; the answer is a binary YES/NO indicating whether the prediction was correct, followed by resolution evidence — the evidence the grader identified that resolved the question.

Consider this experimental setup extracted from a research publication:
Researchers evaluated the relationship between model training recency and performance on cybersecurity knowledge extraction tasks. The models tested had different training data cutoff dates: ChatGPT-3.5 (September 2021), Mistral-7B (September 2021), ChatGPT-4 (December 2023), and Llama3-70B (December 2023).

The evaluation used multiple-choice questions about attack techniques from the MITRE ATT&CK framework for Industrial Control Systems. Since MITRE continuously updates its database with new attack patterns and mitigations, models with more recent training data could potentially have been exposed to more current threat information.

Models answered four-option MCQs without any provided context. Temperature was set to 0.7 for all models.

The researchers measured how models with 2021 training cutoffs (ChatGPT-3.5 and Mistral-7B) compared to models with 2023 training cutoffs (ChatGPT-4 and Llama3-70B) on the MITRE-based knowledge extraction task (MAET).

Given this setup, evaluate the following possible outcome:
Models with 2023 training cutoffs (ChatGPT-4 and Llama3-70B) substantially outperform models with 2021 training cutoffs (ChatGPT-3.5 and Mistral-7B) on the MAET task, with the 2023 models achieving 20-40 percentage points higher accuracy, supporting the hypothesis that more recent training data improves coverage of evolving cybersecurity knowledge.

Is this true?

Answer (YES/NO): NO